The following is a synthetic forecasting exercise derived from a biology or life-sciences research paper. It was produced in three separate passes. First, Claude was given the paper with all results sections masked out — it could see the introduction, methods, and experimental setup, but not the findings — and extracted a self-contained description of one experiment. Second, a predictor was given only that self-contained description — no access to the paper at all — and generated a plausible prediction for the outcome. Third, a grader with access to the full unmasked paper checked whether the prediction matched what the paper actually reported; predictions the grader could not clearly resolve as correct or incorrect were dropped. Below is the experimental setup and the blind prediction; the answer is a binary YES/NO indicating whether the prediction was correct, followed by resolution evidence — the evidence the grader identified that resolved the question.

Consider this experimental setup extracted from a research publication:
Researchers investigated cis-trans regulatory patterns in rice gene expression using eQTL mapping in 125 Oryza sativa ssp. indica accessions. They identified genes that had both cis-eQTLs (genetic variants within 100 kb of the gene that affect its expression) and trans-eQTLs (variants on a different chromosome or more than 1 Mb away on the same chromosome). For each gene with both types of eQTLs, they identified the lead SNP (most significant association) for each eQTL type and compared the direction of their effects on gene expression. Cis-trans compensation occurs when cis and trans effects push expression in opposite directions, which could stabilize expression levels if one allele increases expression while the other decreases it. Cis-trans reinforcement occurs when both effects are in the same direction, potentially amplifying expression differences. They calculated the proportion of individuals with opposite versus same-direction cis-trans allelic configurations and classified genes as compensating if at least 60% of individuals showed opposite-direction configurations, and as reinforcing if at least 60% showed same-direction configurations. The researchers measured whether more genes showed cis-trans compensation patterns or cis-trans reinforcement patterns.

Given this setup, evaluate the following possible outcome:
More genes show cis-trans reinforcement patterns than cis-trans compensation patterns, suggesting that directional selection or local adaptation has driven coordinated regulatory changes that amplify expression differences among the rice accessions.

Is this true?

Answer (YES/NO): YES